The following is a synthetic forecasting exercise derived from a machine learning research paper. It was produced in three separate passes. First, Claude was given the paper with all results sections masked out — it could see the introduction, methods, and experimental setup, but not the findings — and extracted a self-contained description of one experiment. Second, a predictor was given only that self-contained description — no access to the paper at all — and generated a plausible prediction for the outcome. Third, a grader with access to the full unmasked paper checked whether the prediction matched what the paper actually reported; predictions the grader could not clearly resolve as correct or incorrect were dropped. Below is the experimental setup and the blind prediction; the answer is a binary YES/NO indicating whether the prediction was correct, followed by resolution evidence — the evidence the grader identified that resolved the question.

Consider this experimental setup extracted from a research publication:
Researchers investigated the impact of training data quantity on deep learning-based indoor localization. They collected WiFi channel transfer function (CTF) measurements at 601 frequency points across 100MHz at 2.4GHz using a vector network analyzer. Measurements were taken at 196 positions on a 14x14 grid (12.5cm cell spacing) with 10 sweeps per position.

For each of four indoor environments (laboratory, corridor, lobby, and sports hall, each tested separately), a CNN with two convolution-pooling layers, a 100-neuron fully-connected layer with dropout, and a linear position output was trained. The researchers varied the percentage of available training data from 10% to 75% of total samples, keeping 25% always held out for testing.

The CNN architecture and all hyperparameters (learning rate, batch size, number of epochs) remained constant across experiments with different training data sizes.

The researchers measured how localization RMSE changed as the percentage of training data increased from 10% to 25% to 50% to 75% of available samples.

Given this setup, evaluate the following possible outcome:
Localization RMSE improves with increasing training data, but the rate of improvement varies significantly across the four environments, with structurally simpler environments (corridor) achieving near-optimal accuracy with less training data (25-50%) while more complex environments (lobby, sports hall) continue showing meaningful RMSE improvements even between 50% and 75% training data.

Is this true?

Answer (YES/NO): NO